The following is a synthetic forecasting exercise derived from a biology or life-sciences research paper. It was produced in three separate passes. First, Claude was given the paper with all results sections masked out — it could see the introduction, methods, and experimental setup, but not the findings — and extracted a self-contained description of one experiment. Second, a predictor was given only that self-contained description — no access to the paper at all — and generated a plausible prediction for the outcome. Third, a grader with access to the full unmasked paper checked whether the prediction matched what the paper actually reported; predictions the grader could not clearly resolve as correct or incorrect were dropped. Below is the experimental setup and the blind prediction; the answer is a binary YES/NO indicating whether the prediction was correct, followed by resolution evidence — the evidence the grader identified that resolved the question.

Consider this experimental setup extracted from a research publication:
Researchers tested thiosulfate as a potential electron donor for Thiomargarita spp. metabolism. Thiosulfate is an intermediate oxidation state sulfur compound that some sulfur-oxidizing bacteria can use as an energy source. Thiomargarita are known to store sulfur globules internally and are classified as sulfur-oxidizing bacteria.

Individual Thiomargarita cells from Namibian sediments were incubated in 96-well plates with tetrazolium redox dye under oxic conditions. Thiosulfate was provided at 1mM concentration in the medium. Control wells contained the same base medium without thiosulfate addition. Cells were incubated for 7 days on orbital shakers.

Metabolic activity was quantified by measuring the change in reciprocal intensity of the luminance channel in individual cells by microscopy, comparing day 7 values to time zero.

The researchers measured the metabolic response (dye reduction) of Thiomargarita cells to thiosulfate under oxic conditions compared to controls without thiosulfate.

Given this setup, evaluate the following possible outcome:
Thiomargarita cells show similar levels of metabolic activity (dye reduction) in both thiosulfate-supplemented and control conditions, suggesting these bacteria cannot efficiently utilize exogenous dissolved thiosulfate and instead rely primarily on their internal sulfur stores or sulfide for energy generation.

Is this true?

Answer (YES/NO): NO